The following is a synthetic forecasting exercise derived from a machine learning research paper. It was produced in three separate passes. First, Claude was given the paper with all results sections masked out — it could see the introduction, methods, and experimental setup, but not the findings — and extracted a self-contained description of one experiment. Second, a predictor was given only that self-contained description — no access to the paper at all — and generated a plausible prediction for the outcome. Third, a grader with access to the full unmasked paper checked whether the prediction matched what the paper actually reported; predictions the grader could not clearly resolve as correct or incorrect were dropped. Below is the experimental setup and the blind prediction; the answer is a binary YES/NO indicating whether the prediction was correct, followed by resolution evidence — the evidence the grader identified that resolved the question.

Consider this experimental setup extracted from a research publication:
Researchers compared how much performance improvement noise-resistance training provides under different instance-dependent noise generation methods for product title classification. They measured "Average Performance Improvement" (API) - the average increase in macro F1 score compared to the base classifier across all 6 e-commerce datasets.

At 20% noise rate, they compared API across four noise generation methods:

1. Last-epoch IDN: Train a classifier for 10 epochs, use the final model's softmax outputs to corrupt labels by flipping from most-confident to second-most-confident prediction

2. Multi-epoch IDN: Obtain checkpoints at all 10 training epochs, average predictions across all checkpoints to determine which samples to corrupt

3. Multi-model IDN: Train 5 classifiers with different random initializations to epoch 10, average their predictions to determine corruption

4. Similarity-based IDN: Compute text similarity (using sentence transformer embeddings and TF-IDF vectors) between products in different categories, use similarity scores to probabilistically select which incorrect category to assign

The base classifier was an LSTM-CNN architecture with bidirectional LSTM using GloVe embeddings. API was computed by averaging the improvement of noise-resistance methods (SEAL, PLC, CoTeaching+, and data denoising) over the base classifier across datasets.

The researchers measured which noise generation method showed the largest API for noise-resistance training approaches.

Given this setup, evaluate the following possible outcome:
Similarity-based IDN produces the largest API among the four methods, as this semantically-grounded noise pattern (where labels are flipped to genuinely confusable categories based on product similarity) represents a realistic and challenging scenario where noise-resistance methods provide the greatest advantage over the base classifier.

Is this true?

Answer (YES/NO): YES